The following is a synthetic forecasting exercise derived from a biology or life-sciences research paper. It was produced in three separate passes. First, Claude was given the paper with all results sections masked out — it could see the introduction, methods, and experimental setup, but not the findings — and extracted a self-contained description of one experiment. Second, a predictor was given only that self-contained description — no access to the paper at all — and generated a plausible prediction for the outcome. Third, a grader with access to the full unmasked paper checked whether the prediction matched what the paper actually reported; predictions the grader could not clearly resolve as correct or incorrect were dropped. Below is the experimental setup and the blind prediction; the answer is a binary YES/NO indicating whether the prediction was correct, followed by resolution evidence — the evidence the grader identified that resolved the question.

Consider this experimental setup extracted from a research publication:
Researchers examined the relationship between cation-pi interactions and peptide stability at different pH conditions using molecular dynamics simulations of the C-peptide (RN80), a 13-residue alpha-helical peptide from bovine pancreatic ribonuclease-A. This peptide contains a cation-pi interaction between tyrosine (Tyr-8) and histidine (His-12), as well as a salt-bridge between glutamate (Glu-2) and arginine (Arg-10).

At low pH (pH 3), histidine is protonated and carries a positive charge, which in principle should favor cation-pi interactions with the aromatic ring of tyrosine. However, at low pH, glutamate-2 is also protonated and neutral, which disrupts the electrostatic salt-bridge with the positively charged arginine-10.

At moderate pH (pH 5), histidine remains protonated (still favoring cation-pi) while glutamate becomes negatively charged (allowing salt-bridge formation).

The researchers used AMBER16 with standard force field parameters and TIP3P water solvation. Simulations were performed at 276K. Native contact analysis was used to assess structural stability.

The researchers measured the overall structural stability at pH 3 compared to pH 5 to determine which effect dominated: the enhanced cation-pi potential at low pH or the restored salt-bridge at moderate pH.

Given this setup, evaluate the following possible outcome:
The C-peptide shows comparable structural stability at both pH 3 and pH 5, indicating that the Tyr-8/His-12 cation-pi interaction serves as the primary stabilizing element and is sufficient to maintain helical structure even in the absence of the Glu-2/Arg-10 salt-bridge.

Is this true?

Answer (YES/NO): NO